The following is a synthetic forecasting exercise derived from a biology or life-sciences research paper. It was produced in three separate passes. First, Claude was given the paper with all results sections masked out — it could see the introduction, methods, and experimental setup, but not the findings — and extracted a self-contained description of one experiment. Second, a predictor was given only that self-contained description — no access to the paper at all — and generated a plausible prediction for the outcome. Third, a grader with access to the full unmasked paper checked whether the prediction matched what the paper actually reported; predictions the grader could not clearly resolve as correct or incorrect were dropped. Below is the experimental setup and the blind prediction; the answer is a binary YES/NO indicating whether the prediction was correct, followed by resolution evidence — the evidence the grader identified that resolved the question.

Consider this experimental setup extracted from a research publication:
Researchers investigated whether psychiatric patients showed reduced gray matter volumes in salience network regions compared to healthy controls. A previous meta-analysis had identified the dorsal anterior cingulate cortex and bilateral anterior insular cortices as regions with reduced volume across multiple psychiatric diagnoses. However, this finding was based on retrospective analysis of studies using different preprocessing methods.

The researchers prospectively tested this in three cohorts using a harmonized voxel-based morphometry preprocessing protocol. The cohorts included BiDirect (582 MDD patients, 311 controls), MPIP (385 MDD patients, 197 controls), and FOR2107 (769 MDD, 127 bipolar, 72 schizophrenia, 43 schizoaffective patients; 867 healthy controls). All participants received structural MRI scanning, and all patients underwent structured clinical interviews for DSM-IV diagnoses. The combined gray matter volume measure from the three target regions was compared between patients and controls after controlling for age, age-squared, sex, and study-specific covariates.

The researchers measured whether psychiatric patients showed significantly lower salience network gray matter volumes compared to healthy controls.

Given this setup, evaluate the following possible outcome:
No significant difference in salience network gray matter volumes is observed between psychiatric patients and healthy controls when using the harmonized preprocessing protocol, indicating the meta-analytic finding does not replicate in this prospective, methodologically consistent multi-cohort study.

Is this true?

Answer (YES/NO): NO